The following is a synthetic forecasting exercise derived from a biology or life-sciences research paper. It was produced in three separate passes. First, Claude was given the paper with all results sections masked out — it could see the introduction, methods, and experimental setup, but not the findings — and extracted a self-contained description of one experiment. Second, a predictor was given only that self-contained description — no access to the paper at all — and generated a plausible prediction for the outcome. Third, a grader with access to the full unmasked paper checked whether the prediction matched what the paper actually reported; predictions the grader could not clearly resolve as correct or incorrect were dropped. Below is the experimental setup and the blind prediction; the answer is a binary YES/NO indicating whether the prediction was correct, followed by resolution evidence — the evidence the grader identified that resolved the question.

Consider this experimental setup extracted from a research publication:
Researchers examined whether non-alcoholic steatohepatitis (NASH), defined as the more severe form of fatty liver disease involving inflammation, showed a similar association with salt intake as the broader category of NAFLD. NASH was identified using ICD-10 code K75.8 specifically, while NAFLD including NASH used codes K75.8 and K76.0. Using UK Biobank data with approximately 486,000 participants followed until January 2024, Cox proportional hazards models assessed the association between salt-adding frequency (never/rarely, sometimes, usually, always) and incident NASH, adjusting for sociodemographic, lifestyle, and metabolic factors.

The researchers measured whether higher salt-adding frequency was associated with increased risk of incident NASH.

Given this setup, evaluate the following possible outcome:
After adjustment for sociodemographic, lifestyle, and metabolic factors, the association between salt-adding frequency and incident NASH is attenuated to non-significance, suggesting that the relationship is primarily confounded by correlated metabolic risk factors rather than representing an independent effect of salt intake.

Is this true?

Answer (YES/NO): NO